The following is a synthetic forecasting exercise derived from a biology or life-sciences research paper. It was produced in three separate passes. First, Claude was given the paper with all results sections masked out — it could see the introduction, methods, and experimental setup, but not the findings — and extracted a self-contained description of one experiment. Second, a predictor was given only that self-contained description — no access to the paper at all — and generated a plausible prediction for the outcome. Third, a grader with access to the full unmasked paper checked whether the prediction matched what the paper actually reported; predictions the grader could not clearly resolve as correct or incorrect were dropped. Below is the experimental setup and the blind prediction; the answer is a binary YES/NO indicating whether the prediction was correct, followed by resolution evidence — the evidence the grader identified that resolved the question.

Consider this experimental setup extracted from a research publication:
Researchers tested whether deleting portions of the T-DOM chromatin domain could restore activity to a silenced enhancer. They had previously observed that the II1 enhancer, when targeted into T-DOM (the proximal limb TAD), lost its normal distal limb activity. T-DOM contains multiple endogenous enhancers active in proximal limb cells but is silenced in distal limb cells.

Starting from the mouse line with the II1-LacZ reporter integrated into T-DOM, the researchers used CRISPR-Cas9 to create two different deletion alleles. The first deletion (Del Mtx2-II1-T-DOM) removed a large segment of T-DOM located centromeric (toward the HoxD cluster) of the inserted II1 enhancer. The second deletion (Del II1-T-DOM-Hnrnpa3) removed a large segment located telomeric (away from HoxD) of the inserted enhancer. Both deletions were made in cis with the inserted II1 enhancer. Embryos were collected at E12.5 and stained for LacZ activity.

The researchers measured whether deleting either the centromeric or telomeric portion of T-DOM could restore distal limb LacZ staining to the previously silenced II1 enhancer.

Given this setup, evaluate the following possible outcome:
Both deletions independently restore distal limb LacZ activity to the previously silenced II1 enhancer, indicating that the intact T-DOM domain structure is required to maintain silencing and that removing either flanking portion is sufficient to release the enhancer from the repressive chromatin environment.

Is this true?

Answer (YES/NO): NO